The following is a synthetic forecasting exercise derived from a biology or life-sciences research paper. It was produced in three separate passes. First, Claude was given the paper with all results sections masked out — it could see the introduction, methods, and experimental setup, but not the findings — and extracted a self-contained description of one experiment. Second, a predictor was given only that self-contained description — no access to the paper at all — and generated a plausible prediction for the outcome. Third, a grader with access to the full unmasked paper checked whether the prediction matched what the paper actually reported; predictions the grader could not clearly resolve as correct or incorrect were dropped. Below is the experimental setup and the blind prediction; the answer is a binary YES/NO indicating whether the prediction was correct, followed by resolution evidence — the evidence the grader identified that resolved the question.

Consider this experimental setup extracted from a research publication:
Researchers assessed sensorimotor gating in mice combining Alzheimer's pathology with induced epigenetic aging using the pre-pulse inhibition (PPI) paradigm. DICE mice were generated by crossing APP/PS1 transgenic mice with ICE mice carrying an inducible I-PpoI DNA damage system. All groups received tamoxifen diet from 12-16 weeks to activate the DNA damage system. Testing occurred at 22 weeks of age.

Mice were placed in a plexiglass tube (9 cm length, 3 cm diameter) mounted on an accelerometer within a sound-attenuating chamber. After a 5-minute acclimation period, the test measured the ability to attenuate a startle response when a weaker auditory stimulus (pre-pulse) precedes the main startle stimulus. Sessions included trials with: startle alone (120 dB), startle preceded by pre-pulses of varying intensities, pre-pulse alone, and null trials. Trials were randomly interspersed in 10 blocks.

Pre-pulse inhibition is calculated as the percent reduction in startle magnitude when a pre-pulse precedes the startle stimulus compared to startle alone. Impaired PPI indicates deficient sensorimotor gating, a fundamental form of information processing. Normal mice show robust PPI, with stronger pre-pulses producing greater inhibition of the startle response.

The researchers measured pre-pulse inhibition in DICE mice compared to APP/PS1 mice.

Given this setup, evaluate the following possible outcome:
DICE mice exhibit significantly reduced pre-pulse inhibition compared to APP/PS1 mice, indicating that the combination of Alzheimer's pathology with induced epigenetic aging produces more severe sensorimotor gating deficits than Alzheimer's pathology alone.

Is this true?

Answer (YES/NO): YES